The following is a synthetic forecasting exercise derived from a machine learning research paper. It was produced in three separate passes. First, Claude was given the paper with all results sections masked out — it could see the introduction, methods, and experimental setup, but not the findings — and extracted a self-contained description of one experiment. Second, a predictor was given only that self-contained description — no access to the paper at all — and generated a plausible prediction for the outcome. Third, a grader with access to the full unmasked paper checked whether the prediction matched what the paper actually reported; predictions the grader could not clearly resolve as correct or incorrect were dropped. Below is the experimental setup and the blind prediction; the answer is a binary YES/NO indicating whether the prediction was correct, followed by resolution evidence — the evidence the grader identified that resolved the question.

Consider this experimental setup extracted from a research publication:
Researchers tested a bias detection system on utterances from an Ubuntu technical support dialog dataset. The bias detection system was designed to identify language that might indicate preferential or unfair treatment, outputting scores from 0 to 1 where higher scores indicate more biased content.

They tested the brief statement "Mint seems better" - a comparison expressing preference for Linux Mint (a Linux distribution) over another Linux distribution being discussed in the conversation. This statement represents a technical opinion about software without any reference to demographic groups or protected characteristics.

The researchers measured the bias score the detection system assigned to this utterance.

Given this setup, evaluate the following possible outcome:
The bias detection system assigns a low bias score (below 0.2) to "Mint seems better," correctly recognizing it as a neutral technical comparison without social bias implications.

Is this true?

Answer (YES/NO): NO